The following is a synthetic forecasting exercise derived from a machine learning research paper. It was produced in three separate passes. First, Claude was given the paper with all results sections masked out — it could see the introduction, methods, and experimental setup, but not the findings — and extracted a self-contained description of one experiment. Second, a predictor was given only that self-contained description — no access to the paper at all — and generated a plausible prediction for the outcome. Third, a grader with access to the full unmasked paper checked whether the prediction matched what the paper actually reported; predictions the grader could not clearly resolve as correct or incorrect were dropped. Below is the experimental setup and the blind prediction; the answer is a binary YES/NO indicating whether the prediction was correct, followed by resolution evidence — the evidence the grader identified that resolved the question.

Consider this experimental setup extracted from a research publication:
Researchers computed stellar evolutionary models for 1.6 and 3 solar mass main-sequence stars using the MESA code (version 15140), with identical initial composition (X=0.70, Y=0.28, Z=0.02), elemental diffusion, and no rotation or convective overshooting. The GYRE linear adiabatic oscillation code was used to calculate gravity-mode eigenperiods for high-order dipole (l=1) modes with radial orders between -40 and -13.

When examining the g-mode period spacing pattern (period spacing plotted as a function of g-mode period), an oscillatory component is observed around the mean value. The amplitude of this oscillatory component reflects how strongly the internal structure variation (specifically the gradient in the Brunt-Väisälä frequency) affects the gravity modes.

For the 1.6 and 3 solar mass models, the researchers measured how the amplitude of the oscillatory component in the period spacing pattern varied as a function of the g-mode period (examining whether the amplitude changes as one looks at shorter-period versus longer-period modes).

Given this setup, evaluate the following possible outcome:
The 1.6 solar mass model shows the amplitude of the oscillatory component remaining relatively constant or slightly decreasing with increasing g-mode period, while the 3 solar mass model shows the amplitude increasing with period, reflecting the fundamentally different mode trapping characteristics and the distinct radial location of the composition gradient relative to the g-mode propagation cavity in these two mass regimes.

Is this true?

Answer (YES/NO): NO